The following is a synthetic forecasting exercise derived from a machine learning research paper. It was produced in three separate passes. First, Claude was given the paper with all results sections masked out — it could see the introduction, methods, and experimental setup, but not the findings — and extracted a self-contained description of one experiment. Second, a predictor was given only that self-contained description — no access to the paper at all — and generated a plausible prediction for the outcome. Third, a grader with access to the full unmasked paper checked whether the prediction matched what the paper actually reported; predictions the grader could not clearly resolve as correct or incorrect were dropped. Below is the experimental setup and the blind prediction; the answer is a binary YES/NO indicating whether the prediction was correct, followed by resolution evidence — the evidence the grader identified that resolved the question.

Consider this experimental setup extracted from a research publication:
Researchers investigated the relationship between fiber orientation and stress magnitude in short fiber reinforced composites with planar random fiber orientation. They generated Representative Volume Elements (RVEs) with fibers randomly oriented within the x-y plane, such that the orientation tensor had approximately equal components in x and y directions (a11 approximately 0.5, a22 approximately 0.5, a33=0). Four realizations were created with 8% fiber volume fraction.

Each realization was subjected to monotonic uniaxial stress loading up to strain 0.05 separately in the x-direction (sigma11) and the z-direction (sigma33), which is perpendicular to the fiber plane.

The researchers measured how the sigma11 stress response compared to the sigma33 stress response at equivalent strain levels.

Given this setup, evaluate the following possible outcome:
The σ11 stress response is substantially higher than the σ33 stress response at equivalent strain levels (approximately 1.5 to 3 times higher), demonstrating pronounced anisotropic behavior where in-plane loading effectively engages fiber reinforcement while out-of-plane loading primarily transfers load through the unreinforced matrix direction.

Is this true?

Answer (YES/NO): NO